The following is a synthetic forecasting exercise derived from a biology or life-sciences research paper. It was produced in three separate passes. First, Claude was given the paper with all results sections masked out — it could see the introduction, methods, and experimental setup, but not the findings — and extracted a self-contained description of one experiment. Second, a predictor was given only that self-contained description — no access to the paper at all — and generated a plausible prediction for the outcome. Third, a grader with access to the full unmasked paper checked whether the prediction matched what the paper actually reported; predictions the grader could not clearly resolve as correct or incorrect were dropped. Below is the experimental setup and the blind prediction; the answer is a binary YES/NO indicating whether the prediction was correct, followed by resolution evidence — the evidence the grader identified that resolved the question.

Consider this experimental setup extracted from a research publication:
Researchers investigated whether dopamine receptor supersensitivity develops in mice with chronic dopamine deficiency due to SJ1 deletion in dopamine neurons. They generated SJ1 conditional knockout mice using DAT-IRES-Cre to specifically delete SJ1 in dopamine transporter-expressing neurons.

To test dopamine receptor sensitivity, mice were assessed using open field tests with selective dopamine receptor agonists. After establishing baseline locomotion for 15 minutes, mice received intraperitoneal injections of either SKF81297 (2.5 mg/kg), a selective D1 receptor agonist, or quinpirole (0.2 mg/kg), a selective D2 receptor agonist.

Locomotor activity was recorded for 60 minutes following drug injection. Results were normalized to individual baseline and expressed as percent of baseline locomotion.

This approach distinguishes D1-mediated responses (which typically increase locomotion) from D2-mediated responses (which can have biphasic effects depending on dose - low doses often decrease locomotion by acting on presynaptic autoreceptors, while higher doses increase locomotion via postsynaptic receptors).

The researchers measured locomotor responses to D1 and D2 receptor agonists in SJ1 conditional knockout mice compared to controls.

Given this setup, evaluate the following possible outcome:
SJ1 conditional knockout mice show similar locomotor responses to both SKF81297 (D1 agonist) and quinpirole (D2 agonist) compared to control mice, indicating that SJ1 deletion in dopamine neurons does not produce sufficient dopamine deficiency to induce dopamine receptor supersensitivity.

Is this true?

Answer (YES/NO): NO